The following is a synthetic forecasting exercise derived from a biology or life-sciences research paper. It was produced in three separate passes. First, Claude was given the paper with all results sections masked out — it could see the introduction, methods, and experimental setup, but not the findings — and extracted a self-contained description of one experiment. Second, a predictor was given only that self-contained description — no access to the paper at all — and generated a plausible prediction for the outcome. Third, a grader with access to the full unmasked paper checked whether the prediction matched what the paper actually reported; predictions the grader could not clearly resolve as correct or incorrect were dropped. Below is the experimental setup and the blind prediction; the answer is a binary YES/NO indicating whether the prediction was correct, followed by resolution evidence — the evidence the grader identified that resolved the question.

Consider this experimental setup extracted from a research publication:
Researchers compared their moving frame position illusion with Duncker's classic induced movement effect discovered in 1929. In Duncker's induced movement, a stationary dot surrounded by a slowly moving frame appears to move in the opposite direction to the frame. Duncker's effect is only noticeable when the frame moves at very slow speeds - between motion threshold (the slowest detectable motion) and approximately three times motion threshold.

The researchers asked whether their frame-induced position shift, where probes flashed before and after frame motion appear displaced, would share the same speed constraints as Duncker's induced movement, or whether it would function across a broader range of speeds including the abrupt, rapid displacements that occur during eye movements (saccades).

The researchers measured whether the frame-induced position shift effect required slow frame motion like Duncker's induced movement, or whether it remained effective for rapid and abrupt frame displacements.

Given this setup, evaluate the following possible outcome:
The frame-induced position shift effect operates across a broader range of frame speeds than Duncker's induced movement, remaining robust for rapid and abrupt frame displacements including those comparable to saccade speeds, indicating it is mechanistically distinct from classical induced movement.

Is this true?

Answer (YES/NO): YES